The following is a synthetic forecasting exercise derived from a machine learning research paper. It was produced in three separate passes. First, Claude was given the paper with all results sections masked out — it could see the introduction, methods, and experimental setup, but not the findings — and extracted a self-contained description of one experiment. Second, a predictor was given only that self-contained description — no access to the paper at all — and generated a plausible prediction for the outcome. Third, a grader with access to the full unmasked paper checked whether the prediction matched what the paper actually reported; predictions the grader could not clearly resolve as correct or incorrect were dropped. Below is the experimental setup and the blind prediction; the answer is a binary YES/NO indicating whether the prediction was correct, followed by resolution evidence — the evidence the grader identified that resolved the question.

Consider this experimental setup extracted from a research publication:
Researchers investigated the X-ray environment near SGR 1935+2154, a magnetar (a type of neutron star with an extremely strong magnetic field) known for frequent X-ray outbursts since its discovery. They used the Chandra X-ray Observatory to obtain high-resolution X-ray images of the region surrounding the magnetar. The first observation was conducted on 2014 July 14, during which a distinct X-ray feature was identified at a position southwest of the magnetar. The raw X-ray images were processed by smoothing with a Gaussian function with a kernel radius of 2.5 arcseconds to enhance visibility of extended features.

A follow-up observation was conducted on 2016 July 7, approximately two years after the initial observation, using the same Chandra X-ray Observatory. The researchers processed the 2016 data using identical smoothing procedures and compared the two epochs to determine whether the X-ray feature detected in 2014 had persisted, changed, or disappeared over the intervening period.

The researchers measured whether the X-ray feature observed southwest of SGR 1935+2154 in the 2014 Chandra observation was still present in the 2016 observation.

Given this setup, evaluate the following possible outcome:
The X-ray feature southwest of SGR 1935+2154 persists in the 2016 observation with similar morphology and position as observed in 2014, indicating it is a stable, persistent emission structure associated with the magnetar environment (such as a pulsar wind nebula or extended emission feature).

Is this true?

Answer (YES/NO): NO